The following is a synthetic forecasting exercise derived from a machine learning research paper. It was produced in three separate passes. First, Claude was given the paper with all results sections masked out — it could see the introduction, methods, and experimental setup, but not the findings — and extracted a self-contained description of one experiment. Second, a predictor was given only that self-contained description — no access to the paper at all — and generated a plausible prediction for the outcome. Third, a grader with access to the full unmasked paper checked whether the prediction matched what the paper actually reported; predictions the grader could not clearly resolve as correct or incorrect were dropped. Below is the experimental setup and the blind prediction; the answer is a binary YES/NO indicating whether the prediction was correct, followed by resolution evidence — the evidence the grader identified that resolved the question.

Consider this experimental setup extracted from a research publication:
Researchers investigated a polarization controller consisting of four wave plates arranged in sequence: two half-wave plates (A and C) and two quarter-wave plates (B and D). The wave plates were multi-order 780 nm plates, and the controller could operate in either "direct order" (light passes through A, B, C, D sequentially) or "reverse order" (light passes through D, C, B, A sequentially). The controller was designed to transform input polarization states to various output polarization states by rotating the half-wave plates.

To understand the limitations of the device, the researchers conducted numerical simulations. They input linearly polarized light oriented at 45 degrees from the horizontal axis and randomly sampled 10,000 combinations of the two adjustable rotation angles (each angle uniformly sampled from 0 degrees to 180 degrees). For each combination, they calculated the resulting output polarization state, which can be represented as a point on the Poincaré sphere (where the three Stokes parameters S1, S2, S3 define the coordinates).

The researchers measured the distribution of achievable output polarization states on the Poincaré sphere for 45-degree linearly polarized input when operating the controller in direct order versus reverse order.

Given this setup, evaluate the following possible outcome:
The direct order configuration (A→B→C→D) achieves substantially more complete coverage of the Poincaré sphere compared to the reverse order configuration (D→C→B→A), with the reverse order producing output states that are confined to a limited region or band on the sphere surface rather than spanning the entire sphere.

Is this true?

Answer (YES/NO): YES